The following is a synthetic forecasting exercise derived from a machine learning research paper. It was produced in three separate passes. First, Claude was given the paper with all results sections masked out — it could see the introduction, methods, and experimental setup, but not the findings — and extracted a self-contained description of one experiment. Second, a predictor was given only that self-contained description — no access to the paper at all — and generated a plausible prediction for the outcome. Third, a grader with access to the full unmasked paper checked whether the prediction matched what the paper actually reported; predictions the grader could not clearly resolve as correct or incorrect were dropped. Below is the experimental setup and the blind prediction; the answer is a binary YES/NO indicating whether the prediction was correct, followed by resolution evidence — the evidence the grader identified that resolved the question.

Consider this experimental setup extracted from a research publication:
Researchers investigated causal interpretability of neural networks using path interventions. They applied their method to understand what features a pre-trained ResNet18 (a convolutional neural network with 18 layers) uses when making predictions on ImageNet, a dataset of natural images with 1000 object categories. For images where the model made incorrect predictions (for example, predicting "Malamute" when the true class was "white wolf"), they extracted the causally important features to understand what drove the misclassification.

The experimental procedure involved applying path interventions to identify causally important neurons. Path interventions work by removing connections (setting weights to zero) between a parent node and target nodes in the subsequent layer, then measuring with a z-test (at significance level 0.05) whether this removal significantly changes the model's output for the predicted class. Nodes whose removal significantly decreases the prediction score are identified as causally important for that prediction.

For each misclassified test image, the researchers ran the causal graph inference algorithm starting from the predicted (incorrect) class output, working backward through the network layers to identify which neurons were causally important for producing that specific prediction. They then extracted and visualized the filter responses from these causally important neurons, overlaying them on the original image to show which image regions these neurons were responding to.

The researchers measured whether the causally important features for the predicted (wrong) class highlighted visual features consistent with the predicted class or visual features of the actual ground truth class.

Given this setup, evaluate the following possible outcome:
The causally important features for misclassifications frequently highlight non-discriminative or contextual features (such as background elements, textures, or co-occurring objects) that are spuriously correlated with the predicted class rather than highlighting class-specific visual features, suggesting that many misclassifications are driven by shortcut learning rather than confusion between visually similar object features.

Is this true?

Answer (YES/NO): NO